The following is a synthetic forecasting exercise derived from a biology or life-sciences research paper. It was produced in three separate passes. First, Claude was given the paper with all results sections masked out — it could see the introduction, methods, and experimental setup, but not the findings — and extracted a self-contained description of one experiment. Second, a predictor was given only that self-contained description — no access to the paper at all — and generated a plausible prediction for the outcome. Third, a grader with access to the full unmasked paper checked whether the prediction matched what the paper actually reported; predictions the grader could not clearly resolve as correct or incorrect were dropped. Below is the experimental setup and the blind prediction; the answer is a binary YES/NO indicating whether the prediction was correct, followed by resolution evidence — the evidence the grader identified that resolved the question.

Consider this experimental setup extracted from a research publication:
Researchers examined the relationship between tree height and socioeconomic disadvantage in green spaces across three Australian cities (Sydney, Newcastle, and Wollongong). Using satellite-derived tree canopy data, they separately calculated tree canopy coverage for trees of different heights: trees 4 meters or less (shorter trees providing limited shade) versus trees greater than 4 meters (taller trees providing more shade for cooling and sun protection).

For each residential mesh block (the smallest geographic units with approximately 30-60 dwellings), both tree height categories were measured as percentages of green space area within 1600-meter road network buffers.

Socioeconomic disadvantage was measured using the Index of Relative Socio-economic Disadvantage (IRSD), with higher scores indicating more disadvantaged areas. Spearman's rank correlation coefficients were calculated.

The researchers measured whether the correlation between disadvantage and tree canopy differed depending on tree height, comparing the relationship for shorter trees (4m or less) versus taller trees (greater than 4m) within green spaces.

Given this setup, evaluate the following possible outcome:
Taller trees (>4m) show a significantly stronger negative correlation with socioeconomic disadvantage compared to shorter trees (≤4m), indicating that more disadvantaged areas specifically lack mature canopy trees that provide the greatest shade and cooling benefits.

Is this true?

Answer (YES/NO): NO